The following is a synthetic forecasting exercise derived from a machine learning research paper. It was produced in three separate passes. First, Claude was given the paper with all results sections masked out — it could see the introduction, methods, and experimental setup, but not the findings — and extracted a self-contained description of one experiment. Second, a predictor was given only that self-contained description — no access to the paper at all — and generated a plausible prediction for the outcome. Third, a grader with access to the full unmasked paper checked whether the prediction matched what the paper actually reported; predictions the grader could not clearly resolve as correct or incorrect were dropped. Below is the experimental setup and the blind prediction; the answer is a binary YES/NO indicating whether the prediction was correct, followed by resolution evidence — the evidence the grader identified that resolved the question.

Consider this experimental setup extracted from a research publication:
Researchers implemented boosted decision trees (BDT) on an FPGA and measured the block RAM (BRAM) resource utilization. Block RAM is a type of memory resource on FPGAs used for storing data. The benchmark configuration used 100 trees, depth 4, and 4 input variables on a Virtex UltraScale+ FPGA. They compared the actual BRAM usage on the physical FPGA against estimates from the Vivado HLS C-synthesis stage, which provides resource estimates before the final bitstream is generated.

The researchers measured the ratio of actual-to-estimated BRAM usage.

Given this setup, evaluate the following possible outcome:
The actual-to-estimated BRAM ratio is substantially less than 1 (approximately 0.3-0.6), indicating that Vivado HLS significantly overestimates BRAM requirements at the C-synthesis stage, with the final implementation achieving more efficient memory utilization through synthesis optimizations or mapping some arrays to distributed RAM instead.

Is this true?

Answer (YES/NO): NO